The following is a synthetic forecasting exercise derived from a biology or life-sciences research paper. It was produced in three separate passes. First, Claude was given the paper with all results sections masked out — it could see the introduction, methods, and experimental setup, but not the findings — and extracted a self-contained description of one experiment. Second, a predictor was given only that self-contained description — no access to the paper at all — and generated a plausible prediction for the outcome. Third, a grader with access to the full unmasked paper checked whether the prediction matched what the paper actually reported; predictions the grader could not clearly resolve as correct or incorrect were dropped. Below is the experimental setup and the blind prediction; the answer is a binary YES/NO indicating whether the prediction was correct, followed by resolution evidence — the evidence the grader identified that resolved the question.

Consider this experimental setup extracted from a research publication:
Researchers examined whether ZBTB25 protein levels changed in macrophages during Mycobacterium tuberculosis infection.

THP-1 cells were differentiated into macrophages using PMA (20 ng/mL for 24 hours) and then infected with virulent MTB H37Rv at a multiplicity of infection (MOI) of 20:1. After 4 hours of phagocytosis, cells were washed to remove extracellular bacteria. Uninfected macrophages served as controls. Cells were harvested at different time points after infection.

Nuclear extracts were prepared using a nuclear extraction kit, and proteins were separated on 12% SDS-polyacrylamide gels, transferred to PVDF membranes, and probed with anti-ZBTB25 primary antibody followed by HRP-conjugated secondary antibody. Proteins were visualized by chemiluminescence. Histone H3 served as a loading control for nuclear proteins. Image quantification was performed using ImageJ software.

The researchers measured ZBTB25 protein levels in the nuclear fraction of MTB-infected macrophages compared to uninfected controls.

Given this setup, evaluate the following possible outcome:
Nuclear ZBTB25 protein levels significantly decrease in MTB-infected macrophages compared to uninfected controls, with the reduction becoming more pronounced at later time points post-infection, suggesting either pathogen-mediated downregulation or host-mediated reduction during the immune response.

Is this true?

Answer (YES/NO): NO